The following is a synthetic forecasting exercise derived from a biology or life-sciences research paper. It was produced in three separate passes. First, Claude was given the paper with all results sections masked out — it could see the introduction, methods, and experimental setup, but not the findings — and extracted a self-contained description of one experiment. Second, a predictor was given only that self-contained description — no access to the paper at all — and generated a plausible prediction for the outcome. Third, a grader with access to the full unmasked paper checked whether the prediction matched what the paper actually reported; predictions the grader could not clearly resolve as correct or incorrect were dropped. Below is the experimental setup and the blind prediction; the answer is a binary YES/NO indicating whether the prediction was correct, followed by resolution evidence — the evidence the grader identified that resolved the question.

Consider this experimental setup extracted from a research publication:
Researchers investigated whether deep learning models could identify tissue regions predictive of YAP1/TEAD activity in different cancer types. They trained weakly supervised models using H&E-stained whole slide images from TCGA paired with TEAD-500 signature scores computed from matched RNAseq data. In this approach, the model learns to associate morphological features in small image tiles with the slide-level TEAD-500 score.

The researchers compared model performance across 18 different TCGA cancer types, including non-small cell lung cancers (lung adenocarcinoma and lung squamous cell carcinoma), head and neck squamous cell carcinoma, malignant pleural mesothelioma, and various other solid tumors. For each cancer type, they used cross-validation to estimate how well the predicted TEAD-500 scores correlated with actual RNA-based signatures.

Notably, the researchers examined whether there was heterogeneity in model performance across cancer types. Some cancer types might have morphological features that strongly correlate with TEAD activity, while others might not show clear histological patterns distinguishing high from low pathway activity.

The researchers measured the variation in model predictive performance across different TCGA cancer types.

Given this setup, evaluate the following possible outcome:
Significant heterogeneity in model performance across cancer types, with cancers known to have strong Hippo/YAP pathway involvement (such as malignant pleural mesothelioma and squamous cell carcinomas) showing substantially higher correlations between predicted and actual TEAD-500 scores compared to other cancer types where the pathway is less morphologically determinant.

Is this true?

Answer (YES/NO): NO